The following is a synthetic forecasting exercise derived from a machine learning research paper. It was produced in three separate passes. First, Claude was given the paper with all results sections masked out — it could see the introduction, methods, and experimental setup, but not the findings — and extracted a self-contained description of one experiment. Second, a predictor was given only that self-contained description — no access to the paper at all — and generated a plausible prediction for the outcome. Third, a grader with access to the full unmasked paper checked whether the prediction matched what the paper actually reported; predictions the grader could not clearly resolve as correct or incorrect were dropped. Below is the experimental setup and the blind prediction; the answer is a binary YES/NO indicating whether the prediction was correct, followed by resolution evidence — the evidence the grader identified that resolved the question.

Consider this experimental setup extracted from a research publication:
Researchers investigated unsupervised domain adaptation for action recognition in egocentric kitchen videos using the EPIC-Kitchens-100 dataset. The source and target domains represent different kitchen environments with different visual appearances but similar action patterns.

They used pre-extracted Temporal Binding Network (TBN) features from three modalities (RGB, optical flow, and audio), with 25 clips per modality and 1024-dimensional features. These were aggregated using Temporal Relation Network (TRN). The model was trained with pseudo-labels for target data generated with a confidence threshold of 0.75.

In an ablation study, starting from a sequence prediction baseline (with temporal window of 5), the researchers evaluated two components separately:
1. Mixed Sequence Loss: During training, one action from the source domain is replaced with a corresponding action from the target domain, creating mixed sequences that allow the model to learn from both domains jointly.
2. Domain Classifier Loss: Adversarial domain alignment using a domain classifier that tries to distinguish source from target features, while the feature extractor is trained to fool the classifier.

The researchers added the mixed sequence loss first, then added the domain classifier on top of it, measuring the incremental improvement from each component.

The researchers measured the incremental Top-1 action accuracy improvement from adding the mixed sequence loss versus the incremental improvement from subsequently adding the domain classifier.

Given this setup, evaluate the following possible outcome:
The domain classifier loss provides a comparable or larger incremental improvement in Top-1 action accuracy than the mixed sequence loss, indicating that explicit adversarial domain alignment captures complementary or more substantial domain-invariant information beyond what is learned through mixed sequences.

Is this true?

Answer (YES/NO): NO